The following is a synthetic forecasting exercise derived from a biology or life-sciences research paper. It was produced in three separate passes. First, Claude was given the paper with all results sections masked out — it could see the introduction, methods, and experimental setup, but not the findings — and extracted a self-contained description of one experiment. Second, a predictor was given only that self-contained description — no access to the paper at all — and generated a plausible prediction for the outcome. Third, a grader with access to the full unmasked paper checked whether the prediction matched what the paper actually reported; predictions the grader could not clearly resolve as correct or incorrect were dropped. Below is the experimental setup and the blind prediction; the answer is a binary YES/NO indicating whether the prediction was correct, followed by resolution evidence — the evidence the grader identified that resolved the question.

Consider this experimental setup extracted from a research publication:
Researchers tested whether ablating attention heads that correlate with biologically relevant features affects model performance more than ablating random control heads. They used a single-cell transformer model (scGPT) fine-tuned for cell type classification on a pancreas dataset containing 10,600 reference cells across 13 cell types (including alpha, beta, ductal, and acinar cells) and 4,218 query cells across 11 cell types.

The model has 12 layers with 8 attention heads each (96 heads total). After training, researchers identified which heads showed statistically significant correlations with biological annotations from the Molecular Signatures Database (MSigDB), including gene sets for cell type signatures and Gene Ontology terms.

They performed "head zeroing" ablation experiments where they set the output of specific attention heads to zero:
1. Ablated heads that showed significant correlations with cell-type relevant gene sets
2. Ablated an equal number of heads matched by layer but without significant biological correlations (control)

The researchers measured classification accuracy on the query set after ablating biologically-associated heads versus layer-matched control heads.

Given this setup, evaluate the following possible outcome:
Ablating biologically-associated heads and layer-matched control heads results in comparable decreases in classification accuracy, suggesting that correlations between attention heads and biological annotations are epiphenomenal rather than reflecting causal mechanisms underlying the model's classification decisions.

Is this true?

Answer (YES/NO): NO